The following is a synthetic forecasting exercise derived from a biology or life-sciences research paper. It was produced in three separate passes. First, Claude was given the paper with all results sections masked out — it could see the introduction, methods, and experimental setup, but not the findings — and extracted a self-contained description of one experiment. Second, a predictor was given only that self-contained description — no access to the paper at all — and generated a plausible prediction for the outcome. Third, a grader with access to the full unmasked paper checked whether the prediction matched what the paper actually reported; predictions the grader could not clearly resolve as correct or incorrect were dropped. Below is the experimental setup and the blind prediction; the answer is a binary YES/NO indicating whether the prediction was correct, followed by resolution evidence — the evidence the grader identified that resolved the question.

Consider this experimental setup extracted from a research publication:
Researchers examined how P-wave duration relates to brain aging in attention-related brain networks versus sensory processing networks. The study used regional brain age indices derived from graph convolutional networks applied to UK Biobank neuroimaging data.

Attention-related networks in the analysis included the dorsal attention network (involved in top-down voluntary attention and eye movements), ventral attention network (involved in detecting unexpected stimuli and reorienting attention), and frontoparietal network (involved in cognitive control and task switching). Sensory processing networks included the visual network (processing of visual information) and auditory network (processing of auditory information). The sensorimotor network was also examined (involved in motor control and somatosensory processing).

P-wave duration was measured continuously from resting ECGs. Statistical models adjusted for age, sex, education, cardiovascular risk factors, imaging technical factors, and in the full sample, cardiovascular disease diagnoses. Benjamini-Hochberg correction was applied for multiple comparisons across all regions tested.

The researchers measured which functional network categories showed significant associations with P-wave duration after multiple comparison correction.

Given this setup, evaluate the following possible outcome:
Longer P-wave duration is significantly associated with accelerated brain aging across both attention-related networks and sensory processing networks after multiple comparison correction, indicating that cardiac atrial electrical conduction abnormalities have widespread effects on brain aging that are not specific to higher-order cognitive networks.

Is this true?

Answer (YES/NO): NO